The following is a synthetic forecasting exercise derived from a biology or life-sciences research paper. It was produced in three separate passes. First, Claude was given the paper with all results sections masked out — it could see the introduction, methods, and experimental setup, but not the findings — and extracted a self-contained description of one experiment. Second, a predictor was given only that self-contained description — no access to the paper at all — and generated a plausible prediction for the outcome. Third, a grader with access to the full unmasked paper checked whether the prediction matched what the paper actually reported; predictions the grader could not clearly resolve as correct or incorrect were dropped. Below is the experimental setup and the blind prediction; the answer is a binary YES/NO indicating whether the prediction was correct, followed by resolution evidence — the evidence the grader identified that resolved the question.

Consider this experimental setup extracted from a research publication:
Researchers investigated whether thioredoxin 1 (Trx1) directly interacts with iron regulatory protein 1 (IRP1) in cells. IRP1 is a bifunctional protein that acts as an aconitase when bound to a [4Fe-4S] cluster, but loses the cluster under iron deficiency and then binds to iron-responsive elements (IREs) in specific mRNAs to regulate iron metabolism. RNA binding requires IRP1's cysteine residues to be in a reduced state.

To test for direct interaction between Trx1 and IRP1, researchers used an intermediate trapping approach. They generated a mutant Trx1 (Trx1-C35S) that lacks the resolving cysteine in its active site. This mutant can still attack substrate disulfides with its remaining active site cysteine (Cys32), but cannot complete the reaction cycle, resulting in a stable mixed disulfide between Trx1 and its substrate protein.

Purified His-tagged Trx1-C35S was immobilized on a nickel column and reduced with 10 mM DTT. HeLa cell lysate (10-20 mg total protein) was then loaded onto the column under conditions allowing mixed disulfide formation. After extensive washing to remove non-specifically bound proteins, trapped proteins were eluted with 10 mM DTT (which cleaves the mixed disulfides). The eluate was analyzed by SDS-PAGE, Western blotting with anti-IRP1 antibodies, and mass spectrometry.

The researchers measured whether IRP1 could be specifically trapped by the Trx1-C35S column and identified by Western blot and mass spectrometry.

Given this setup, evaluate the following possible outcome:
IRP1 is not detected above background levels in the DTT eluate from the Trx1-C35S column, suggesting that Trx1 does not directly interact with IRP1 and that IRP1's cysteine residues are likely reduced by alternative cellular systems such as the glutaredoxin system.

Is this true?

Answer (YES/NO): NO